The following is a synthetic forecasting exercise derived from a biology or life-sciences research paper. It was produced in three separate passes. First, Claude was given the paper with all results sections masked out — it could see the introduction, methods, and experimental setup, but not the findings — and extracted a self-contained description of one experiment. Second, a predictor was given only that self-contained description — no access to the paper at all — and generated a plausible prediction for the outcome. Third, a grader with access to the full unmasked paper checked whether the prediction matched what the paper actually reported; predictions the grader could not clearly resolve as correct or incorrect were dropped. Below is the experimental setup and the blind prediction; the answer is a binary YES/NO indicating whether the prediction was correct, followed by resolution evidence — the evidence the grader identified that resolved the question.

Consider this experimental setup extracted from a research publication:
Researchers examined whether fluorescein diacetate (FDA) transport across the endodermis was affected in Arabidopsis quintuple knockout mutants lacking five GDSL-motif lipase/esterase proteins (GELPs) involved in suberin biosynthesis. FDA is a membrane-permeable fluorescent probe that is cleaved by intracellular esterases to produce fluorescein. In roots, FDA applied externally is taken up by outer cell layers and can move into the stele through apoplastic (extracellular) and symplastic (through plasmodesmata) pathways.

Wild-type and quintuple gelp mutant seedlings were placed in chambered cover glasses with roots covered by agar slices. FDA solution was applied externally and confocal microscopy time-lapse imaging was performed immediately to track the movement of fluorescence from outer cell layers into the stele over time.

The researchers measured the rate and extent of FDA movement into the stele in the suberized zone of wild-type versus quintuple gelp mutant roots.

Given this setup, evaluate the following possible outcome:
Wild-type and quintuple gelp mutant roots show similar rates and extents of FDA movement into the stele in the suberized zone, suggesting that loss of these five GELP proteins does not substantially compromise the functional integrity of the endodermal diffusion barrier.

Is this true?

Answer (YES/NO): NO